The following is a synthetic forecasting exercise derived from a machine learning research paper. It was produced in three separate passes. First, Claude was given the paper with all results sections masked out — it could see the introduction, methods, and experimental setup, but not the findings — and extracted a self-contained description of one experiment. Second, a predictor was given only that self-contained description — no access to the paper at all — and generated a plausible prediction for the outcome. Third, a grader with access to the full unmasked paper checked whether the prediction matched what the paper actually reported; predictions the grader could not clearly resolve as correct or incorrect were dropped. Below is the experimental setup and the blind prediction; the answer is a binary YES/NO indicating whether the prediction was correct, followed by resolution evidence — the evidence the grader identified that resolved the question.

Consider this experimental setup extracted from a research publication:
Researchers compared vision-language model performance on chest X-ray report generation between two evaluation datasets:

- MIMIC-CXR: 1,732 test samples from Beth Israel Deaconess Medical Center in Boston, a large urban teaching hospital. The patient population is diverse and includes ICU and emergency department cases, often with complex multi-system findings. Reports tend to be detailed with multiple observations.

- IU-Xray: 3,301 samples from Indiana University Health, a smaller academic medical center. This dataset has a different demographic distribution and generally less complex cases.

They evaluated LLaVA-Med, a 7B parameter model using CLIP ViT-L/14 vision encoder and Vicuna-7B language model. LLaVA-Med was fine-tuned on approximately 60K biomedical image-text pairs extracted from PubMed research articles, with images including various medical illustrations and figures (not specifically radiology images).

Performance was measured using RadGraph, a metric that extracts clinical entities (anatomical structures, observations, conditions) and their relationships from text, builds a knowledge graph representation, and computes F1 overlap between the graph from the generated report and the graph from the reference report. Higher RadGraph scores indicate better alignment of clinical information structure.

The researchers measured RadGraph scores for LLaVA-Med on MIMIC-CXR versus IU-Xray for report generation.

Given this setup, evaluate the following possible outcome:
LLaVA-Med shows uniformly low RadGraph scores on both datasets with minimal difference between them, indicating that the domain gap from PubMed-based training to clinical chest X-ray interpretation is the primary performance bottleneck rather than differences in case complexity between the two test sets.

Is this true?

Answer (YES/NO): NO